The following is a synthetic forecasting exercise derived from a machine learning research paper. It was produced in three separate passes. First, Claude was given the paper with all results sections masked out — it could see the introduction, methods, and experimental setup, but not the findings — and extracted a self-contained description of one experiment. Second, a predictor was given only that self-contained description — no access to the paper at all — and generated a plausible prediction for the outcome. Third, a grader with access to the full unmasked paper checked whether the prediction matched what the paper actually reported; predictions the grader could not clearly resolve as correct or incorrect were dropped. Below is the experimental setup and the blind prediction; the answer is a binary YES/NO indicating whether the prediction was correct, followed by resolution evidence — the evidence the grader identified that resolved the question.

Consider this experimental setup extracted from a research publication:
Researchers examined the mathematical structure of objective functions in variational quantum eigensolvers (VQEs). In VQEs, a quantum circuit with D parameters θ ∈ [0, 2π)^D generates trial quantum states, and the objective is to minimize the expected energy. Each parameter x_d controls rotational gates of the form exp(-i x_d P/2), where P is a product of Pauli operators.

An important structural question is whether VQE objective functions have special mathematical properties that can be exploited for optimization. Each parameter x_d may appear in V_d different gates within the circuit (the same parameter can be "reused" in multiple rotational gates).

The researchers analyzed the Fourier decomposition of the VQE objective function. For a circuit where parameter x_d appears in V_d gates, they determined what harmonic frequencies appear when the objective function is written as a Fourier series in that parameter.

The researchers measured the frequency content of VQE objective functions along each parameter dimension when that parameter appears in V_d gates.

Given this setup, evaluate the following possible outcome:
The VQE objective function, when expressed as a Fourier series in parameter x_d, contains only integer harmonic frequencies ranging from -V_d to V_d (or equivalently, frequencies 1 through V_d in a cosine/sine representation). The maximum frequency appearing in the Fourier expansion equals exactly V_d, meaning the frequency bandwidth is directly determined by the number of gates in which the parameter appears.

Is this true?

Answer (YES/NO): YES